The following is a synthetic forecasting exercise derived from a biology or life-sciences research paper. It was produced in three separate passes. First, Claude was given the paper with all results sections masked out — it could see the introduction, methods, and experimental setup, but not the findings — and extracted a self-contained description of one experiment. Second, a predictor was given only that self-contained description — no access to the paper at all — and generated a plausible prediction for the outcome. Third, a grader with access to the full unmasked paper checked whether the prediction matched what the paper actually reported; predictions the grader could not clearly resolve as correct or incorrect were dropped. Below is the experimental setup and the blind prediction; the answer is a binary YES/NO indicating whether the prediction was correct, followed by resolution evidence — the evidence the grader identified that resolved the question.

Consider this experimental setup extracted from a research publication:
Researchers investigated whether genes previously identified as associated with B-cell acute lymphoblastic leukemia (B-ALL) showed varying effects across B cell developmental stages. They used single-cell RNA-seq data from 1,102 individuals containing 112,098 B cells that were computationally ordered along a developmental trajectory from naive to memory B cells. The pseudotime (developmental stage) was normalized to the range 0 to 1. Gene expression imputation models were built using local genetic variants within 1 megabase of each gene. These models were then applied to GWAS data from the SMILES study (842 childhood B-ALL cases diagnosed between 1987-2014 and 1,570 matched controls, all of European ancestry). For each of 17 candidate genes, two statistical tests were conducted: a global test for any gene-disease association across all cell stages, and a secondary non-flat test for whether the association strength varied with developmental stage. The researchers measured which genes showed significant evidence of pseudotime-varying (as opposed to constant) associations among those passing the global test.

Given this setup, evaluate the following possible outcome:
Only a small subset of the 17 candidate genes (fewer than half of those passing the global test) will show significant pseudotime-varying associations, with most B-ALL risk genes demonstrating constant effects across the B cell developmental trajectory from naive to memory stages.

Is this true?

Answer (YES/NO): YES